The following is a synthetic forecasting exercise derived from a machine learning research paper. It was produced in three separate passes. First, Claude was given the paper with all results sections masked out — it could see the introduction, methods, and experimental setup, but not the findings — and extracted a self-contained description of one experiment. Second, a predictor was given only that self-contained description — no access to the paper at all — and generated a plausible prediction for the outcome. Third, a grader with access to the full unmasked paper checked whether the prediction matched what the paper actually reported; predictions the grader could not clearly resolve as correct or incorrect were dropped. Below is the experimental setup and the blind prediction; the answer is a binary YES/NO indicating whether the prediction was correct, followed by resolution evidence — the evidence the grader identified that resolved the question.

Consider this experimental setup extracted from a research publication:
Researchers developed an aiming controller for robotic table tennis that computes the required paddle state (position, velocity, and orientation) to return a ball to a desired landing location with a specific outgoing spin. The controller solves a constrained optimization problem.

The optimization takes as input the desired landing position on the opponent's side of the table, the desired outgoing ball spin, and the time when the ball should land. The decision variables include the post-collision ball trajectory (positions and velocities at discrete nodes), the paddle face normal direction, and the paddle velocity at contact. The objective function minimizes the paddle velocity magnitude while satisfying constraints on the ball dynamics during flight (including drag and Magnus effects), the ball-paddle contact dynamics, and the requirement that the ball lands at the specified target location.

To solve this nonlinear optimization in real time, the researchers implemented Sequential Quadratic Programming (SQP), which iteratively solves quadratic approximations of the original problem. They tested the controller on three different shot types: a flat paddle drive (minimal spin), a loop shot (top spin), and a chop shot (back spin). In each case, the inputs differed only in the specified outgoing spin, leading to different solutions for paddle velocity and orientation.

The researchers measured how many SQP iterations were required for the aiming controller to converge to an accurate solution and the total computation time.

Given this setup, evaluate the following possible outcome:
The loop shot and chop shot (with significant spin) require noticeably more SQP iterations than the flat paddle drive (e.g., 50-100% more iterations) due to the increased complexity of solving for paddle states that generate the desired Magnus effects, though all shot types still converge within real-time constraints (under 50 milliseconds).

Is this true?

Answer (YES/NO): NO